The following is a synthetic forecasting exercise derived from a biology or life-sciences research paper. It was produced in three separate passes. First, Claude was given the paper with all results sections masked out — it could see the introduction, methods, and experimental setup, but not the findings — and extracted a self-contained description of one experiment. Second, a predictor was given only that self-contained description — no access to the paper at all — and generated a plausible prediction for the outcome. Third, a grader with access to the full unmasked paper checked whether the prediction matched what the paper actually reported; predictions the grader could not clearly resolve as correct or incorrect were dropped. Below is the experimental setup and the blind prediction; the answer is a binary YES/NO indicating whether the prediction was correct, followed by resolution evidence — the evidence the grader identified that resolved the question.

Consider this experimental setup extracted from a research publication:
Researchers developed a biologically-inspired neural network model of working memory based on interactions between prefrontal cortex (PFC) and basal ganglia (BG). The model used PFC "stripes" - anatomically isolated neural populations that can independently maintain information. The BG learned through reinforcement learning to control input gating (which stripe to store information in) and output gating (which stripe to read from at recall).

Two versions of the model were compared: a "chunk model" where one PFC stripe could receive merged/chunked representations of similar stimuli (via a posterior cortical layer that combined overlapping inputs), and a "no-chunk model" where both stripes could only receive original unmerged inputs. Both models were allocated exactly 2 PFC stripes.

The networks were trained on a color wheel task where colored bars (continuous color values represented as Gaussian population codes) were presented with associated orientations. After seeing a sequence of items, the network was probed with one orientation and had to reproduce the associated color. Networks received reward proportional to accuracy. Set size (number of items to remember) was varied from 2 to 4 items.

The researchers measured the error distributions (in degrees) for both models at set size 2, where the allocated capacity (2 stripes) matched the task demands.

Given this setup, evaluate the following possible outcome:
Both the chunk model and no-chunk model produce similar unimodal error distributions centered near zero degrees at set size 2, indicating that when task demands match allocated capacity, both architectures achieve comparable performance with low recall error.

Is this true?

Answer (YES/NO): YES